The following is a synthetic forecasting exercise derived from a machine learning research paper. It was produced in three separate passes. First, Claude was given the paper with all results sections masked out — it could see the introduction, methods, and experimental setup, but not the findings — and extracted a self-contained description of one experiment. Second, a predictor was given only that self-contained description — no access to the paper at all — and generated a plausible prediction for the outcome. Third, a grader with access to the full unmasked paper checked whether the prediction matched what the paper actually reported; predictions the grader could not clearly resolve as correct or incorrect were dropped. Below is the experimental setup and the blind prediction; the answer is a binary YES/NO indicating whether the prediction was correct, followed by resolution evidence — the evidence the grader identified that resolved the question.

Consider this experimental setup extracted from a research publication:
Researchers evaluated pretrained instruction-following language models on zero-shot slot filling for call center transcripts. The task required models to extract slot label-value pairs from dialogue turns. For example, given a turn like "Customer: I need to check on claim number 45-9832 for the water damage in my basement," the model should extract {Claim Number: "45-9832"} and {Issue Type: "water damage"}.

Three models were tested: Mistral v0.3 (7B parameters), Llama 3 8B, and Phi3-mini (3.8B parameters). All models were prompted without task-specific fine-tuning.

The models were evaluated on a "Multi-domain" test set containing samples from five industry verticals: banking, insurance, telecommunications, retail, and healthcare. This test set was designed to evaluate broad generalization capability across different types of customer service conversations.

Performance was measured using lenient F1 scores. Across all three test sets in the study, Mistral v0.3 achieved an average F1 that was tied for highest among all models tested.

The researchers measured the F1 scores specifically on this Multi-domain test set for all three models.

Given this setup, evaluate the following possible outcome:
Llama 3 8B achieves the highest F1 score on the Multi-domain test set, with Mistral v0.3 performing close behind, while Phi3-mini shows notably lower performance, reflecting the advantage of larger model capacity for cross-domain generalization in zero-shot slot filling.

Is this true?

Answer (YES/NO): NO